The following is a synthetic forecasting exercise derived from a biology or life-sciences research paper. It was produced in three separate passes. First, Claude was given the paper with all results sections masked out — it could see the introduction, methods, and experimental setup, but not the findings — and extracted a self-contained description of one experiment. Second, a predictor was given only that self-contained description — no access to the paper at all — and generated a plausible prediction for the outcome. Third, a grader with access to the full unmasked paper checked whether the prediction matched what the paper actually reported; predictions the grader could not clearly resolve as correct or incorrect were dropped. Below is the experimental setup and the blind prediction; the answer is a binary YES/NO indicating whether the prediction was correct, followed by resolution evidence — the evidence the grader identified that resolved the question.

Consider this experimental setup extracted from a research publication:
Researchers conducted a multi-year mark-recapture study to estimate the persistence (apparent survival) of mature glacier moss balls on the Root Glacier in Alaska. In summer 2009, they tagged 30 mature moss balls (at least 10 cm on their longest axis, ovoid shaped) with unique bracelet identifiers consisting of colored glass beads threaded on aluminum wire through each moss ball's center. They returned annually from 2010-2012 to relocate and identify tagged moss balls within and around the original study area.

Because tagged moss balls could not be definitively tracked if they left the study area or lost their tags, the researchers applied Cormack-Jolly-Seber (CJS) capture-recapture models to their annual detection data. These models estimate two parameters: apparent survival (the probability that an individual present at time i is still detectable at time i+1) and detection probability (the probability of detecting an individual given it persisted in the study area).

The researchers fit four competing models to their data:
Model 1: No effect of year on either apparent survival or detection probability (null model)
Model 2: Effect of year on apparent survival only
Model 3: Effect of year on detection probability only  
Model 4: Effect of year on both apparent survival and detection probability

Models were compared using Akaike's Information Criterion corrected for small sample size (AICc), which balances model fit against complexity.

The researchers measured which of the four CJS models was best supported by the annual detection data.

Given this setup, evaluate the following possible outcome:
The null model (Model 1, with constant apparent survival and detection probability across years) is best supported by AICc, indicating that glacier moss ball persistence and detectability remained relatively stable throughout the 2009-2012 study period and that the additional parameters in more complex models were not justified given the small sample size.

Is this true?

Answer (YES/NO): NO